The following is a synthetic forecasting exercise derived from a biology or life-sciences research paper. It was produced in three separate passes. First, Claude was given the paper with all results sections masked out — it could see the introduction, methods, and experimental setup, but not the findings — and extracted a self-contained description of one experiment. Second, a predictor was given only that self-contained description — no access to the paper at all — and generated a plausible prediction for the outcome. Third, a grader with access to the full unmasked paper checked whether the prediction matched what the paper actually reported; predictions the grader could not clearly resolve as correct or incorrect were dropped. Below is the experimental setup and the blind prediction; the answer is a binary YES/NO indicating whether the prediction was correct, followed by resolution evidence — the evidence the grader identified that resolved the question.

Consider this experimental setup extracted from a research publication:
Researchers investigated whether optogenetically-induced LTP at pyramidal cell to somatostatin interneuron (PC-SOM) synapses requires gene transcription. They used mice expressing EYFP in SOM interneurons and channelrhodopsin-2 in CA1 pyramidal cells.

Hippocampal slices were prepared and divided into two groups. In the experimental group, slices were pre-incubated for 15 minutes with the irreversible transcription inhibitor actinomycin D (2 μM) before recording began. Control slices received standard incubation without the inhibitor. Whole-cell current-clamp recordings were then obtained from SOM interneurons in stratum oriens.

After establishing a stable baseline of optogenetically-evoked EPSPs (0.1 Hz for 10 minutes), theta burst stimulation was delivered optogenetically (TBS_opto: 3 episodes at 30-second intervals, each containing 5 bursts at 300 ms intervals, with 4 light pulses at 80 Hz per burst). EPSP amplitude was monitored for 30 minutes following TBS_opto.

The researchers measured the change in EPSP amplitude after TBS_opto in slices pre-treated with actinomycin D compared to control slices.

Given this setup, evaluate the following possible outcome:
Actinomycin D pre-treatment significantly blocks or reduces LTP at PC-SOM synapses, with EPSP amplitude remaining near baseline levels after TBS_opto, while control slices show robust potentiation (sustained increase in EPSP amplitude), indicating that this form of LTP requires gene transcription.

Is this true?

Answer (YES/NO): NO